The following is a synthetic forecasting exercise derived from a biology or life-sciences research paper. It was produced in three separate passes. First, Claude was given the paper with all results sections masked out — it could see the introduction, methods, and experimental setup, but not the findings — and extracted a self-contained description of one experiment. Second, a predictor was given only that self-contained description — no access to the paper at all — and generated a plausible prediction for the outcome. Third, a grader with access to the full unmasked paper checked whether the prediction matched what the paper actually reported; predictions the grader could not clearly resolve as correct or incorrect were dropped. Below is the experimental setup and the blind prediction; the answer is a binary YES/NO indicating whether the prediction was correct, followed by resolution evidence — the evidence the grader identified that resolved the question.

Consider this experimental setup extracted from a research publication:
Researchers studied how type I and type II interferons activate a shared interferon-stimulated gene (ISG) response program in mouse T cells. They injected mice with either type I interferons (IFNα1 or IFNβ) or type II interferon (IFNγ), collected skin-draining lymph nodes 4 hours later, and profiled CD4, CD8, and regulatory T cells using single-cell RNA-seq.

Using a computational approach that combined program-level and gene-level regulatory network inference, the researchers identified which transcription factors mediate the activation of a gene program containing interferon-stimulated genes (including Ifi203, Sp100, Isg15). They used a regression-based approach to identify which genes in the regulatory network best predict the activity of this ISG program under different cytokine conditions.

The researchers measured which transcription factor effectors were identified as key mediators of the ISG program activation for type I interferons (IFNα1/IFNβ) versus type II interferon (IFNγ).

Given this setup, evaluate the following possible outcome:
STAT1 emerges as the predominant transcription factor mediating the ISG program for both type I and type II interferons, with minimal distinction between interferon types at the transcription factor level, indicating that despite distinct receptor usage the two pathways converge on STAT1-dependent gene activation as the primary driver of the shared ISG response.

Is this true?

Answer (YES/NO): NO